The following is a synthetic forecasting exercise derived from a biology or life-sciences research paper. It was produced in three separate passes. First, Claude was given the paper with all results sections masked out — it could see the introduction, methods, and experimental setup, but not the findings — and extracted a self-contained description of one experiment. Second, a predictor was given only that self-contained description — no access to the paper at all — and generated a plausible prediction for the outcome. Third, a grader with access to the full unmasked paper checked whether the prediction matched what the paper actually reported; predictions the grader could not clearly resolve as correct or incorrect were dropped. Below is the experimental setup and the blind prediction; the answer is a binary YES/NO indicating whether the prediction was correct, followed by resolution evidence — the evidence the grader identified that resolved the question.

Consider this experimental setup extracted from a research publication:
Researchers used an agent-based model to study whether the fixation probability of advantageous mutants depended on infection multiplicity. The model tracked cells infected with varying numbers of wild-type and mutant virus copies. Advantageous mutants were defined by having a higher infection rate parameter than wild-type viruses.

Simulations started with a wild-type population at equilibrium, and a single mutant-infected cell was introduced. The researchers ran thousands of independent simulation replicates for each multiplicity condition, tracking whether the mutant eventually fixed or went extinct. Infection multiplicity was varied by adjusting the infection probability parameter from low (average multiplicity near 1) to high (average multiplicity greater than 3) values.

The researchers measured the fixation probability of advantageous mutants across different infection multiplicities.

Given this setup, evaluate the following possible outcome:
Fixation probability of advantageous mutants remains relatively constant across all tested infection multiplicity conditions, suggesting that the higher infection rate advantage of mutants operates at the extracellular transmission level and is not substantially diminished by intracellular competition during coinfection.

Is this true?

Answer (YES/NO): NO